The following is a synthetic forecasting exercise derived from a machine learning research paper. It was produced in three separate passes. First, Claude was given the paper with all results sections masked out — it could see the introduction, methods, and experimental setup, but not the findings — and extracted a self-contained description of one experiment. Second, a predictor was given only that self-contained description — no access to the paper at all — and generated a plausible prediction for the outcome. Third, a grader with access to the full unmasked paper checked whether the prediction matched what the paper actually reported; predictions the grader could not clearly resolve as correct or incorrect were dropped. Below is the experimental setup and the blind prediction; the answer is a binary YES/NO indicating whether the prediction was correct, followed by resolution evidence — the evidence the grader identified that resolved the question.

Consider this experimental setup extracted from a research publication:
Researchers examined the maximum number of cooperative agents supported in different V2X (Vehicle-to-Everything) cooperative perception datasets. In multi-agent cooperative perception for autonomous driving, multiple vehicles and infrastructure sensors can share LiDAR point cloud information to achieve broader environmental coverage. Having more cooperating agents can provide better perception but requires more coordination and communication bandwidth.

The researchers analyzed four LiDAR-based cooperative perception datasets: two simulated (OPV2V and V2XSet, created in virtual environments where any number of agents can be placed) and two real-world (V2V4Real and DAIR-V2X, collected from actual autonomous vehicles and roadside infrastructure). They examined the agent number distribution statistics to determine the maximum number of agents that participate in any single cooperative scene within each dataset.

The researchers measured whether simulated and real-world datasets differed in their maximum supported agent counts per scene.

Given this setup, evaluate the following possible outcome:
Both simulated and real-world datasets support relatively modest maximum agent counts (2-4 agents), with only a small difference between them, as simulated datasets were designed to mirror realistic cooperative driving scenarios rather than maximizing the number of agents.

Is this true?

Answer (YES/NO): NO